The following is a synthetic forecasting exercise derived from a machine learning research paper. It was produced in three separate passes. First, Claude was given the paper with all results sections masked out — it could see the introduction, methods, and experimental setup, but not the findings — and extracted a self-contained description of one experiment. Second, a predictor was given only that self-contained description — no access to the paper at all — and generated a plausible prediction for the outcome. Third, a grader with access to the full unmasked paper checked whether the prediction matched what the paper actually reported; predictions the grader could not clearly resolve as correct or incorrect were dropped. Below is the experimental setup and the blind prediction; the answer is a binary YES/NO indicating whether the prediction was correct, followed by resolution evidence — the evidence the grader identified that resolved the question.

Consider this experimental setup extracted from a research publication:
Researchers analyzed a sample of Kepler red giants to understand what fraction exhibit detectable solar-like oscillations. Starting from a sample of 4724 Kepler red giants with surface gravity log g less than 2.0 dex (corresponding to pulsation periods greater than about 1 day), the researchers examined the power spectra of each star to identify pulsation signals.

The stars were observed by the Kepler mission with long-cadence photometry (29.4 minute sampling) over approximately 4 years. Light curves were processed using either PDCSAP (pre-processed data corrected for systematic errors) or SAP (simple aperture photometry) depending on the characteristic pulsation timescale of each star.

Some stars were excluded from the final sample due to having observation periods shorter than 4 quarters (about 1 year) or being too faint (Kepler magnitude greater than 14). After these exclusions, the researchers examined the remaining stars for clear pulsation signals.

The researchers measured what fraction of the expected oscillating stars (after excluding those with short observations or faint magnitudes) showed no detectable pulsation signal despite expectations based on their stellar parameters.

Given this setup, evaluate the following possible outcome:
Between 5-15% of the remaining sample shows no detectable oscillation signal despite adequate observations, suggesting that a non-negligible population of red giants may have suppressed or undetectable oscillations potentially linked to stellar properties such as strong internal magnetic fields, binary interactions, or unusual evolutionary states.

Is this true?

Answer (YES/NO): YES